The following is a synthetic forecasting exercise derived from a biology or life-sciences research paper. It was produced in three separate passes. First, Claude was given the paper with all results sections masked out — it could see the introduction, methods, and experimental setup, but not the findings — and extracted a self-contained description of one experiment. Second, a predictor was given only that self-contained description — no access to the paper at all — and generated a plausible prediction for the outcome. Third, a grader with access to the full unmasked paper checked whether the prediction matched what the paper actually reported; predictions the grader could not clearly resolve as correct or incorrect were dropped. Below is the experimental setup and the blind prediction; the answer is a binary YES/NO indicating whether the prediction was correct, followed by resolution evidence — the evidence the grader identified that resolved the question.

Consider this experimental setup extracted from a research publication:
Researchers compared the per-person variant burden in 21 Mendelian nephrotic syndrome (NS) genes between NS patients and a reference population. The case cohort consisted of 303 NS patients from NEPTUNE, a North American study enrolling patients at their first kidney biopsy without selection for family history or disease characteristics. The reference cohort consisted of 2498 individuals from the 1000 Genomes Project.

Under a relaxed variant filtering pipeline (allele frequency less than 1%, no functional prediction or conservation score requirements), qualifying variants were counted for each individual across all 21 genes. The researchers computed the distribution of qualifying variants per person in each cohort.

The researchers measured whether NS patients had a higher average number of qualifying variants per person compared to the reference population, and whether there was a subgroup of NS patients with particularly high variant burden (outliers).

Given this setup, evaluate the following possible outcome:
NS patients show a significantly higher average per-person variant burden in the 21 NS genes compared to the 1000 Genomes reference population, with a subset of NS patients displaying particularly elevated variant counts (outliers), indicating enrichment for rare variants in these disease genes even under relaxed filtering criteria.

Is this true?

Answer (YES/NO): NO